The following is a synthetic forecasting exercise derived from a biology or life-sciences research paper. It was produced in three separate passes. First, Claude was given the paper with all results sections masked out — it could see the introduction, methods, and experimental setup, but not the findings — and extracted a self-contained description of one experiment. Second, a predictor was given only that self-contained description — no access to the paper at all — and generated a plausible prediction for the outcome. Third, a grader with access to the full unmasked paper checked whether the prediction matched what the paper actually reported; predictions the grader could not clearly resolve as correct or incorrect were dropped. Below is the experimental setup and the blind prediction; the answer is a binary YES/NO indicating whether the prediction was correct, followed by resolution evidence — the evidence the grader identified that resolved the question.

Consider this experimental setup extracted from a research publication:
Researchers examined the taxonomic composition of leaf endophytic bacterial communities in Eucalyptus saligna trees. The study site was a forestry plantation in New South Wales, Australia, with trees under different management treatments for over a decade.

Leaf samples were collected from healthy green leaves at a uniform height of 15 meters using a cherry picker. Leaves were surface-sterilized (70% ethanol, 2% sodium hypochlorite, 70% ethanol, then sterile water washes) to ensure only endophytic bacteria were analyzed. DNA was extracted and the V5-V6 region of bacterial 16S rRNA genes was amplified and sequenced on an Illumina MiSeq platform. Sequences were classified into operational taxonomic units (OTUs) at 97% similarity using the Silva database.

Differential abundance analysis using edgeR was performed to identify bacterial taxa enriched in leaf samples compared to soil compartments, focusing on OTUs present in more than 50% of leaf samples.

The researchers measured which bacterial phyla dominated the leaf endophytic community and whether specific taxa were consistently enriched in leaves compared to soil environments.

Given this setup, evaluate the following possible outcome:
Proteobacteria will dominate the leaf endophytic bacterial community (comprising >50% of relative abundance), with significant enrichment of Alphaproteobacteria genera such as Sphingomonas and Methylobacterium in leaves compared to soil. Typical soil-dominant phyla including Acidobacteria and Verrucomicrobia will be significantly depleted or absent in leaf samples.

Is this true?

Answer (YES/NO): NO